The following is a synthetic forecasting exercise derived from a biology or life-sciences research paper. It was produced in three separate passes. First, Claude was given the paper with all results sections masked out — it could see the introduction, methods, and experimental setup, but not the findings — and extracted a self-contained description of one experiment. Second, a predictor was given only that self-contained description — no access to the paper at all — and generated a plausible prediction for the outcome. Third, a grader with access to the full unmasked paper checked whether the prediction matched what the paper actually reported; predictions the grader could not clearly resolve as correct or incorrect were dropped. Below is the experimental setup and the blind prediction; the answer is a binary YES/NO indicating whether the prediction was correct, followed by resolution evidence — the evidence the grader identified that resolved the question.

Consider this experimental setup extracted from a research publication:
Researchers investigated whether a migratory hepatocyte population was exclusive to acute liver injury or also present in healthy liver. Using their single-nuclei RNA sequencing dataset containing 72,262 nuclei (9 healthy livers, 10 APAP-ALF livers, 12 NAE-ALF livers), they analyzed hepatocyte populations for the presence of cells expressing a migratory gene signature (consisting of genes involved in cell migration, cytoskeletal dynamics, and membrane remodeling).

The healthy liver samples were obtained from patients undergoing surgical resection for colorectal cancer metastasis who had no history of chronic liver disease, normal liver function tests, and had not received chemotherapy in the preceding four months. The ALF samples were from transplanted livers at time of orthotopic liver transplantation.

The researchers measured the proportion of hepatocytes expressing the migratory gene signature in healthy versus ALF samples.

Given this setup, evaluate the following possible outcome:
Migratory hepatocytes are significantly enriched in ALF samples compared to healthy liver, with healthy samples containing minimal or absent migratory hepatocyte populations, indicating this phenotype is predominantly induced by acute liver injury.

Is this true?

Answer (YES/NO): YES